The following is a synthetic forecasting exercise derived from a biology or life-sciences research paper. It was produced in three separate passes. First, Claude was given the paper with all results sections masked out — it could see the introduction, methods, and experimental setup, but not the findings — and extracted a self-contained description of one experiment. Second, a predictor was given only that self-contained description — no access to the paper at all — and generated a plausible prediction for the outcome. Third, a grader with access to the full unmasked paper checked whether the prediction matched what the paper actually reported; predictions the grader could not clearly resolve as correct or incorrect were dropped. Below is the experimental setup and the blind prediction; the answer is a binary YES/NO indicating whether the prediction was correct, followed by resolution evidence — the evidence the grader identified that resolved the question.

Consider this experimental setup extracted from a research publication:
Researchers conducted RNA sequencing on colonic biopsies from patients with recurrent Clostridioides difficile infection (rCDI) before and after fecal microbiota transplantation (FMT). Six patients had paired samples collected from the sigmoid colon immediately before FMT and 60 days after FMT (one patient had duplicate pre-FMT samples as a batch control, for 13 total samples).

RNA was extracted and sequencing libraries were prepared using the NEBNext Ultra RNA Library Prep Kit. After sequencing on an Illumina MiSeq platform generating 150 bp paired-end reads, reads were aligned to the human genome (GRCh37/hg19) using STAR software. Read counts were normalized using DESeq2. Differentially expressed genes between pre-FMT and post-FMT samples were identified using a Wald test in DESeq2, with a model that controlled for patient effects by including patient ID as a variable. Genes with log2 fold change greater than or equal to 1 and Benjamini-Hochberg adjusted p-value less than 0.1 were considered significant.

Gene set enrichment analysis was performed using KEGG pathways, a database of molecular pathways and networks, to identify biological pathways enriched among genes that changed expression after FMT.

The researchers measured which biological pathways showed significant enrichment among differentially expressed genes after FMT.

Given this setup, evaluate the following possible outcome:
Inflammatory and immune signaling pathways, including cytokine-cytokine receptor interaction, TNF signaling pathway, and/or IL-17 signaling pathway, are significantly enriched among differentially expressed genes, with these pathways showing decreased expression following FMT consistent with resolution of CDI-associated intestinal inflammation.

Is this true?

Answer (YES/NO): NO